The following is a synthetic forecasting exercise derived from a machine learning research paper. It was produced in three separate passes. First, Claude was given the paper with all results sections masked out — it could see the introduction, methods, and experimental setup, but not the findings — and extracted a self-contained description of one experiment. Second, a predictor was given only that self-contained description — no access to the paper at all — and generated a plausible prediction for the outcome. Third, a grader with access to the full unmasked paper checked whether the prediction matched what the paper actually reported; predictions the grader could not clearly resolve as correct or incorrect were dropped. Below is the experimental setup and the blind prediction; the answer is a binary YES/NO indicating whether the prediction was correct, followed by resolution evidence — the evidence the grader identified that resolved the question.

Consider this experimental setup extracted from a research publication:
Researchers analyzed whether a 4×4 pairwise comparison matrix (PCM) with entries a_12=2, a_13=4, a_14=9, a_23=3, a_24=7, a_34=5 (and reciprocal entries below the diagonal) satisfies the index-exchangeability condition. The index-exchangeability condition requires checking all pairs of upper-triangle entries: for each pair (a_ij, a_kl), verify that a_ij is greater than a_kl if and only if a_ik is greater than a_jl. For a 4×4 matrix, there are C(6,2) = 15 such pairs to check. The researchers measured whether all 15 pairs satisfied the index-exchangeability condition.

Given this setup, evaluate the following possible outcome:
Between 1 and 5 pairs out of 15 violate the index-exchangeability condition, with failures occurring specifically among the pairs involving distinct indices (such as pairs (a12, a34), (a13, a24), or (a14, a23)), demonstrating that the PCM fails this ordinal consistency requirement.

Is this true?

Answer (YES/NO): NO